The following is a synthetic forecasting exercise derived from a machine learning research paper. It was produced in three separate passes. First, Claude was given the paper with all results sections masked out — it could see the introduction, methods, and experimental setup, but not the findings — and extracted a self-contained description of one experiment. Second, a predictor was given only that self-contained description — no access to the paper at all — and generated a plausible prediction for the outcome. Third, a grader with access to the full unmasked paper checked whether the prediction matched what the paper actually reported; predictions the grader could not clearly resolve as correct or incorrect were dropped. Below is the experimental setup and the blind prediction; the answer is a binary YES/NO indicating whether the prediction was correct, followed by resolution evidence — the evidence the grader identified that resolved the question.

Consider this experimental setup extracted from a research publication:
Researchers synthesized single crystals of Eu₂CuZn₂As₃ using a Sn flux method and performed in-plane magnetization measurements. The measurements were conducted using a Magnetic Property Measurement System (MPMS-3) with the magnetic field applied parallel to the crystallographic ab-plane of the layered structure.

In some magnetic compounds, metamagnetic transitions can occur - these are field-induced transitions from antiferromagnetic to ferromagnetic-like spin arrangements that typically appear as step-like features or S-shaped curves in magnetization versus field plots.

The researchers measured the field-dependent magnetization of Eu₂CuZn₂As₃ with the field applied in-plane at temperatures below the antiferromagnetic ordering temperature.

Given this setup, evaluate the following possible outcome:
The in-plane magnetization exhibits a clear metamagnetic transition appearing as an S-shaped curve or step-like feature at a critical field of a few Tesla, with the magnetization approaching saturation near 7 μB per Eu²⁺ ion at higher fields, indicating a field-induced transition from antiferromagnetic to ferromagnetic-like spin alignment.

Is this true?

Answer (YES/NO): NO